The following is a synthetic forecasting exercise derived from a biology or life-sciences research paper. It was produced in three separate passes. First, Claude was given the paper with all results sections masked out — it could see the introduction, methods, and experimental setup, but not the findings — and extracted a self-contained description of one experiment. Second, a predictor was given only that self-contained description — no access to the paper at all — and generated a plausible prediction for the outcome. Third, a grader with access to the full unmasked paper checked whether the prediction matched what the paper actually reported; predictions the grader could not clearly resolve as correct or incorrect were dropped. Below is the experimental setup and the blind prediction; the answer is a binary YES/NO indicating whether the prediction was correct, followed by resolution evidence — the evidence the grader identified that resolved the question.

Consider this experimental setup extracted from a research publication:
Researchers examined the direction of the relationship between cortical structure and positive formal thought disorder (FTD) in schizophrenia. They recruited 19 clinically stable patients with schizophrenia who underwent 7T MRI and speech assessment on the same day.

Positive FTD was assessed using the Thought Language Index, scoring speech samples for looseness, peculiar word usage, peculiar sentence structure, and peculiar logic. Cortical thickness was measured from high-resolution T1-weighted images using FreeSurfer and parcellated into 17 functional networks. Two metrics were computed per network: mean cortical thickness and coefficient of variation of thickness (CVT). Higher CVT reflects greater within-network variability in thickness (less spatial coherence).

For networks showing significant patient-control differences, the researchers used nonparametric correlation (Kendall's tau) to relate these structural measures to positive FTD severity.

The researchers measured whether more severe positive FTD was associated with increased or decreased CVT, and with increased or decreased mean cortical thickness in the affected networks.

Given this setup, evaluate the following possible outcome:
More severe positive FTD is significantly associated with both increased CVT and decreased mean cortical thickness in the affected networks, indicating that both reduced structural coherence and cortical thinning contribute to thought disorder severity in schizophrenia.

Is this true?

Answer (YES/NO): YES